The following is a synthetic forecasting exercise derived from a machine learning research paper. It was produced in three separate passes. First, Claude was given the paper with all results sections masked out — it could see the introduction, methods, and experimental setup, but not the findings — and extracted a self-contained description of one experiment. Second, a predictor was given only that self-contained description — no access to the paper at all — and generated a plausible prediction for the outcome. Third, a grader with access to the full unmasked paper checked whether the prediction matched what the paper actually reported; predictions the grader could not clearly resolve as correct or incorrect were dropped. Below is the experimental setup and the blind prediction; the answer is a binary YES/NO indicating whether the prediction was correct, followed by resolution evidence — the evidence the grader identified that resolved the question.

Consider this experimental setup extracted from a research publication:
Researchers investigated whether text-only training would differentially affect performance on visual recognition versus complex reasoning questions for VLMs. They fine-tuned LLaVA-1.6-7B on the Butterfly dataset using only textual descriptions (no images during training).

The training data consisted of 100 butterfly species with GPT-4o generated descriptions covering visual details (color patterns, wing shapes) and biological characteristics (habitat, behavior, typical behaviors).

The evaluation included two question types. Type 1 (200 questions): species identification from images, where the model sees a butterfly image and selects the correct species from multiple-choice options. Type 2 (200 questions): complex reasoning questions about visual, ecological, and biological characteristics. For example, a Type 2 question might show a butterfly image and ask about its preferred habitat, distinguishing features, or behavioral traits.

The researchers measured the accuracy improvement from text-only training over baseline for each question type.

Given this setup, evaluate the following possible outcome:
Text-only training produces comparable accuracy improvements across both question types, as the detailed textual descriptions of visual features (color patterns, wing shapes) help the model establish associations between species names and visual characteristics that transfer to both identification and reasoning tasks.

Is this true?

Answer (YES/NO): NO